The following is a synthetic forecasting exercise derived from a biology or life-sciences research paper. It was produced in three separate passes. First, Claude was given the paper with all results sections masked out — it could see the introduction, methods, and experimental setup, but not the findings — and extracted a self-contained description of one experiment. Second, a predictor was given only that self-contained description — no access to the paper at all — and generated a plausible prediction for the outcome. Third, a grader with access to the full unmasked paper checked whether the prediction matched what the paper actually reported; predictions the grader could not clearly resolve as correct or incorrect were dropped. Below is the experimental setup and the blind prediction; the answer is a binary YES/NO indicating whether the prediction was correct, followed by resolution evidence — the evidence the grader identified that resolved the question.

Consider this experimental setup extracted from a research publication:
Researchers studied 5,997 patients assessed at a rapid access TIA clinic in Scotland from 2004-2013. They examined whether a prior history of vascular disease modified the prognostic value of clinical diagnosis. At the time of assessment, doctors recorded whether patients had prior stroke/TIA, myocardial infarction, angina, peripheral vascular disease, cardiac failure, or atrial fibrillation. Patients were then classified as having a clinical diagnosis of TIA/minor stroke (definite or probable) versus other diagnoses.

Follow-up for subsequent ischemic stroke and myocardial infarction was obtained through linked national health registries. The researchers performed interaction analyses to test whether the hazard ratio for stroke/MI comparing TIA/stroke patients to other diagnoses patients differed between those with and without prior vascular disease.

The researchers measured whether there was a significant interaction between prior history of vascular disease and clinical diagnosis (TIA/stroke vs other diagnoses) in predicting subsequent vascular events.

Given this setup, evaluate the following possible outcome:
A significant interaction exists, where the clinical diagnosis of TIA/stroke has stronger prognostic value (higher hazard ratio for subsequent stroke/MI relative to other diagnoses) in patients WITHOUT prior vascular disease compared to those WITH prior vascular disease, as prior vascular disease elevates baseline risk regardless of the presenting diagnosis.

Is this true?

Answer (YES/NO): YES